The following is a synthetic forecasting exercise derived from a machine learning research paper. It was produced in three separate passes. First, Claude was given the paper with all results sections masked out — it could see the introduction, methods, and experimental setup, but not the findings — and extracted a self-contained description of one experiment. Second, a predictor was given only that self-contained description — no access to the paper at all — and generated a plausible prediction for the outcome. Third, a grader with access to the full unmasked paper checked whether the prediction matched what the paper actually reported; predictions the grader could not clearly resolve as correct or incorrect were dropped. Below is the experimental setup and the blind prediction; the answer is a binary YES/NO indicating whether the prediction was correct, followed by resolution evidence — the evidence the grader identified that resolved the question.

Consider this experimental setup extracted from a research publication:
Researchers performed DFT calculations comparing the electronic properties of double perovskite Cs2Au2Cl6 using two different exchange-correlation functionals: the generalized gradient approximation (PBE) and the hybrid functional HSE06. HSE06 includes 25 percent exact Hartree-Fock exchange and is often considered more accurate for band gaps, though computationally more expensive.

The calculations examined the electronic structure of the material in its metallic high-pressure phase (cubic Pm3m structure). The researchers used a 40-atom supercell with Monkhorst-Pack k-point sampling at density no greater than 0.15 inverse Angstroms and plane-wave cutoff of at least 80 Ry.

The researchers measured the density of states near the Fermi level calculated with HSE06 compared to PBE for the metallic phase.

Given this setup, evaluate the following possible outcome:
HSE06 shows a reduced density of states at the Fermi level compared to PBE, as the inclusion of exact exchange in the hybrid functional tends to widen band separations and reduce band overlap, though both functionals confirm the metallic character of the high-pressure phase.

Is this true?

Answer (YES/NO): YES